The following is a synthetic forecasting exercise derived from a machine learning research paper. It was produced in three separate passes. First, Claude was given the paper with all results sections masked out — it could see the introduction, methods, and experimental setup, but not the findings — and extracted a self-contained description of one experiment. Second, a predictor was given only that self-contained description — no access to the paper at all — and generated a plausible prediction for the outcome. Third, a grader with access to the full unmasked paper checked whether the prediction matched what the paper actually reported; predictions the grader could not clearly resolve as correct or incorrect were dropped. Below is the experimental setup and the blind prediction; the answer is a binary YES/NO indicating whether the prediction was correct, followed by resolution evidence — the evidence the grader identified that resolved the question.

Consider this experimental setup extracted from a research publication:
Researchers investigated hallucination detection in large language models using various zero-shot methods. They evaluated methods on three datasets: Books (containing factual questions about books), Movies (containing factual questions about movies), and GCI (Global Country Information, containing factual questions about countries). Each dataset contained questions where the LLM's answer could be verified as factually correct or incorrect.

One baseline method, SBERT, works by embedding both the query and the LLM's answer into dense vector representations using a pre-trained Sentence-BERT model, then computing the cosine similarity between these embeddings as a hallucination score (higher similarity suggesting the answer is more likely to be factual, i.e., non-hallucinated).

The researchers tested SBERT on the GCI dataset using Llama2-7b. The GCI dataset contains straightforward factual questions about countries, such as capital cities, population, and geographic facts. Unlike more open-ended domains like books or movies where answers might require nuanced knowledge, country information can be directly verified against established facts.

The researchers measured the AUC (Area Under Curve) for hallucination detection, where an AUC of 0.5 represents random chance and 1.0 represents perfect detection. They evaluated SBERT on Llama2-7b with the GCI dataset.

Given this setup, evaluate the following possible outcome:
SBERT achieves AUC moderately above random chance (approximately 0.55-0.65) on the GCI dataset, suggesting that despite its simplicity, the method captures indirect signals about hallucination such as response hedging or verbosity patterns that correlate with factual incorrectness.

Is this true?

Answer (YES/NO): NO